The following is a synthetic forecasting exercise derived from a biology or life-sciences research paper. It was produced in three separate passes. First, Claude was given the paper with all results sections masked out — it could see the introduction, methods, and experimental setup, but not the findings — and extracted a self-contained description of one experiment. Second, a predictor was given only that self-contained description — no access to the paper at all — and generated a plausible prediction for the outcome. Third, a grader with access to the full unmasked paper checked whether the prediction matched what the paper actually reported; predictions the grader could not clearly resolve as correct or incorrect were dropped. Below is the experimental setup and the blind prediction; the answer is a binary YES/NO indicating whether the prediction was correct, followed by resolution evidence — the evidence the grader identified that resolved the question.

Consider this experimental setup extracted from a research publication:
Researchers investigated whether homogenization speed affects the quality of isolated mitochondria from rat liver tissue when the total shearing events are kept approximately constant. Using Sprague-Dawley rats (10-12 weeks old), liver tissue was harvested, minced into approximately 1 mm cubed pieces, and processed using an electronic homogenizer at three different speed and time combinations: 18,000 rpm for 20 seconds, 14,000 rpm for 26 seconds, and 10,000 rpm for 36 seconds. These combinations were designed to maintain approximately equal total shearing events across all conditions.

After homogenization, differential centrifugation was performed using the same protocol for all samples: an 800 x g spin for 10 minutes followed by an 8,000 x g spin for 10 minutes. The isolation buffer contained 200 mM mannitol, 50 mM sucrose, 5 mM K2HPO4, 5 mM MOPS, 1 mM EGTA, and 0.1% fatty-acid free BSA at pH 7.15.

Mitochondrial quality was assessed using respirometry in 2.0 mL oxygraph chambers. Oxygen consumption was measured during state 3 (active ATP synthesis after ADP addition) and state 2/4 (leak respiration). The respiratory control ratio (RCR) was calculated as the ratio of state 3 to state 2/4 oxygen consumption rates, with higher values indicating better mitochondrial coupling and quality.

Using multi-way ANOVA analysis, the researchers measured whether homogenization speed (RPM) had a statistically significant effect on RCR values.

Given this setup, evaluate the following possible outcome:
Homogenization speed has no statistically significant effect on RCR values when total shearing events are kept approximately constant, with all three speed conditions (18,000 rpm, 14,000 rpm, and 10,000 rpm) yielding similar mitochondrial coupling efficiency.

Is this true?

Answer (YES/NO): YES